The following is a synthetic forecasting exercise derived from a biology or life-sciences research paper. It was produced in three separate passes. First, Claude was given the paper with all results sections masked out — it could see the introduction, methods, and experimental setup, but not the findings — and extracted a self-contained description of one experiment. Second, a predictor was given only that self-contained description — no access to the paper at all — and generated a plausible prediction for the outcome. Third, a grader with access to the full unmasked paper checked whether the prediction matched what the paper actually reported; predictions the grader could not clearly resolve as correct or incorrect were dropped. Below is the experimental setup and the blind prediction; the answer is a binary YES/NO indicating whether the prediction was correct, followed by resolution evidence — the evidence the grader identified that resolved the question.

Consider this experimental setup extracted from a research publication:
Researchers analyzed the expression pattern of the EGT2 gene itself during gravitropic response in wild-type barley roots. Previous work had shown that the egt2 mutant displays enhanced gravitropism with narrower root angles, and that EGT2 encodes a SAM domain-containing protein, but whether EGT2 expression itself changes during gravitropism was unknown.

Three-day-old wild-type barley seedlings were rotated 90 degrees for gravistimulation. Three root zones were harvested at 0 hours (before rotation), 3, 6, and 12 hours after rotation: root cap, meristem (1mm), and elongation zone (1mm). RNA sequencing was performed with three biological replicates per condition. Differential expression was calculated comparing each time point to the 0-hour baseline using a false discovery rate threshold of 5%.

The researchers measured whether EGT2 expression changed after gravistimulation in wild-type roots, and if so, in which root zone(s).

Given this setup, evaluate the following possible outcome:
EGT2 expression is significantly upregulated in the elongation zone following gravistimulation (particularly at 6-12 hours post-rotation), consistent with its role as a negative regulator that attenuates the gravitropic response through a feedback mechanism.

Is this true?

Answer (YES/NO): NO